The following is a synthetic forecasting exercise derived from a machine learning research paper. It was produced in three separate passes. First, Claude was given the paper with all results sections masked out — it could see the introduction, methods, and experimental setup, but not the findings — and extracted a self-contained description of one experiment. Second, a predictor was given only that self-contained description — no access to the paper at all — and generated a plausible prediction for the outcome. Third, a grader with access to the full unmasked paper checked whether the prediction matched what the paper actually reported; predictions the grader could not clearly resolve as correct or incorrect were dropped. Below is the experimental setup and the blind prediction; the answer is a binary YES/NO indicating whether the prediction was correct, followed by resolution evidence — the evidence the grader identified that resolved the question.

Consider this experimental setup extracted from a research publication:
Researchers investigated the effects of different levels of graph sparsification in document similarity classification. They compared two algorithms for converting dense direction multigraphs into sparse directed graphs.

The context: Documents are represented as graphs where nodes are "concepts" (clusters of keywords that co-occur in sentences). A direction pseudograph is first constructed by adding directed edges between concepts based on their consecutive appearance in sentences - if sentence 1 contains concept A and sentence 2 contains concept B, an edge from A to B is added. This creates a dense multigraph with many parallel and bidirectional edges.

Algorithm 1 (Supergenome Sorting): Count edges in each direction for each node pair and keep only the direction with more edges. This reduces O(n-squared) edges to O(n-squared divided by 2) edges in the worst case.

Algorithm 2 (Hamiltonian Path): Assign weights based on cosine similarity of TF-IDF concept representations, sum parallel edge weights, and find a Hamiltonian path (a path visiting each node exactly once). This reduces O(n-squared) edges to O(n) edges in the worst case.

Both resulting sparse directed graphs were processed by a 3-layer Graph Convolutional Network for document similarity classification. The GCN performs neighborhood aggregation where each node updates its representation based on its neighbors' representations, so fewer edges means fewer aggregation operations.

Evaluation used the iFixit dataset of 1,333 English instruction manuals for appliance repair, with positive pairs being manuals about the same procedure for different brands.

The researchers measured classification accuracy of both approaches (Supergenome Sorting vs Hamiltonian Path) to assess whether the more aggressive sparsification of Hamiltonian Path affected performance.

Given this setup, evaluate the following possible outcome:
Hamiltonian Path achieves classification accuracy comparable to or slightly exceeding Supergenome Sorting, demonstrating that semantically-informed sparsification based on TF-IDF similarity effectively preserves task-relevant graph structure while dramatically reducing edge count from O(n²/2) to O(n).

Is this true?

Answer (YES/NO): NO